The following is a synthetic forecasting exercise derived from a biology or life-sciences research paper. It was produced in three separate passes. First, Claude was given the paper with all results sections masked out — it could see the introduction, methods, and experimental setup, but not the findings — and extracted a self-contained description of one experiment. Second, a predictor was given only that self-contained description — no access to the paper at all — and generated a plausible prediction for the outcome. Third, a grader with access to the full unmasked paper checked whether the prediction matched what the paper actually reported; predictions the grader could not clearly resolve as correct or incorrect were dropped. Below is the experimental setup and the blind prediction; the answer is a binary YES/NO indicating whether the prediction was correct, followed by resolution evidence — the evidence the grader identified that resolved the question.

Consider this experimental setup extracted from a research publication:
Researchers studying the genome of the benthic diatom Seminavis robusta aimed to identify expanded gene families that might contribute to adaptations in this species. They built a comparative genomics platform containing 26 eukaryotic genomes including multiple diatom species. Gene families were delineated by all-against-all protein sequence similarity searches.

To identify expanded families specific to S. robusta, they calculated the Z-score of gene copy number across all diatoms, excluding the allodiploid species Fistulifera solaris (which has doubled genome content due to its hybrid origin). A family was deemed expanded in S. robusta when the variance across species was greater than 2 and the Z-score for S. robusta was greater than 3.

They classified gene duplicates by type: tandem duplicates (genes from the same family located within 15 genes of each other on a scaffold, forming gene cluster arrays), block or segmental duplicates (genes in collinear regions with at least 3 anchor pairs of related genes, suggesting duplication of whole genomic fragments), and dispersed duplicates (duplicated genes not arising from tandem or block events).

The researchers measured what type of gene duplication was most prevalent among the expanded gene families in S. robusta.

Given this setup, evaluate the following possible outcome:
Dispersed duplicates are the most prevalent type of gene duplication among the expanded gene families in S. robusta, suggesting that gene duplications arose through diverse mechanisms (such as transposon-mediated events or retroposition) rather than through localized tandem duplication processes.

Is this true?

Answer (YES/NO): NO